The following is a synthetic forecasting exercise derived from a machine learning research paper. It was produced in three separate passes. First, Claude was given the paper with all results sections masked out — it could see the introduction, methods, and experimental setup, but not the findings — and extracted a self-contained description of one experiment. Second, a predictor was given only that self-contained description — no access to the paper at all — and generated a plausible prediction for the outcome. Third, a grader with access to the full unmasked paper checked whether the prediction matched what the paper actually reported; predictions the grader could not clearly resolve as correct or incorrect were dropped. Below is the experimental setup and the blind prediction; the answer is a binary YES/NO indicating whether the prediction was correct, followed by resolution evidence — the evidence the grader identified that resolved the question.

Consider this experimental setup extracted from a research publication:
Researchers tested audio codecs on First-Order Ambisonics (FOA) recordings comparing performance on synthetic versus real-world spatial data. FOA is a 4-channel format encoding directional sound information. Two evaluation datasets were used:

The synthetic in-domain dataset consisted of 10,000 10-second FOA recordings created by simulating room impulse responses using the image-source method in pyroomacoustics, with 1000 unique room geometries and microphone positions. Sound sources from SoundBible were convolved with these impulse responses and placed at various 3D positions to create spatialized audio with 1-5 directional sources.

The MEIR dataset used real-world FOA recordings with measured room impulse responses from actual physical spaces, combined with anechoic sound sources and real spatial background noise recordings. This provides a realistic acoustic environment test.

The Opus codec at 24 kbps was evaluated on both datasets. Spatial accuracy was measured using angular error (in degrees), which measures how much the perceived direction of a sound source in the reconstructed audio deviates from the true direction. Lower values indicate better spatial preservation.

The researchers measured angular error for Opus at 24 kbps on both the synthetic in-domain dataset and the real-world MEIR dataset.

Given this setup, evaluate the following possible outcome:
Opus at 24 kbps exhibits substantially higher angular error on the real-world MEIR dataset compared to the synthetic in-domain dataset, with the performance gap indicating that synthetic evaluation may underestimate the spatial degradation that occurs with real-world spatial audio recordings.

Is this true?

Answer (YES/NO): YES